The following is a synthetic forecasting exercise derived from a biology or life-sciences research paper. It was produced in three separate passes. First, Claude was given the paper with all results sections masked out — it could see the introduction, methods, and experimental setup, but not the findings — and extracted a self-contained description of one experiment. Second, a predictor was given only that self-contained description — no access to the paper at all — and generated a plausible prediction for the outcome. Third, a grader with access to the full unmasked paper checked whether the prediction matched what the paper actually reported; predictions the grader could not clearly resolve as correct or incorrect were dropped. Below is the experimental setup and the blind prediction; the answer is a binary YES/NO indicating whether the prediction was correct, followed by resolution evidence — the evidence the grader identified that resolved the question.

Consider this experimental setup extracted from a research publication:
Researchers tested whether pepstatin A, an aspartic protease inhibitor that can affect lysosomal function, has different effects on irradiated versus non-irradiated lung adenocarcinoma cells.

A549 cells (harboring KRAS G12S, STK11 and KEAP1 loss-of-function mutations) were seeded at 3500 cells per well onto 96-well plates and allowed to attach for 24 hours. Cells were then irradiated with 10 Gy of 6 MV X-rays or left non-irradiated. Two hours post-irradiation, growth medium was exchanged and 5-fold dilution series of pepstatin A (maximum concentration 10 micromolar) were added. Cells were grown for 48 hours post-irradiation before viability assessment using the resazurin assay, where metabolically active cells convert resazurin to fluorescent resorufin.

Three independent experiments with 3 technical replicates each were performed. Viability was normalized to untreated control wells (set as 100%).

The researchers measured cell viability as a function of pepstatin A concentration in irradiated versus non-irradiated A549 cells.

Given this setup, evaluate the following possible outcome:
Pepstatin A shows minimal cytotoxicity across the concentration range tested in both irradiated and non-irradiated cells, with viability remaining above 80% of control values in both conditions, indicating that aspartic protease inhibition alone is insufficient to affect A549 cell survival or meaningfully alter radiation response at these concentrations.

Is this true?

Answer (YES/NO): NO